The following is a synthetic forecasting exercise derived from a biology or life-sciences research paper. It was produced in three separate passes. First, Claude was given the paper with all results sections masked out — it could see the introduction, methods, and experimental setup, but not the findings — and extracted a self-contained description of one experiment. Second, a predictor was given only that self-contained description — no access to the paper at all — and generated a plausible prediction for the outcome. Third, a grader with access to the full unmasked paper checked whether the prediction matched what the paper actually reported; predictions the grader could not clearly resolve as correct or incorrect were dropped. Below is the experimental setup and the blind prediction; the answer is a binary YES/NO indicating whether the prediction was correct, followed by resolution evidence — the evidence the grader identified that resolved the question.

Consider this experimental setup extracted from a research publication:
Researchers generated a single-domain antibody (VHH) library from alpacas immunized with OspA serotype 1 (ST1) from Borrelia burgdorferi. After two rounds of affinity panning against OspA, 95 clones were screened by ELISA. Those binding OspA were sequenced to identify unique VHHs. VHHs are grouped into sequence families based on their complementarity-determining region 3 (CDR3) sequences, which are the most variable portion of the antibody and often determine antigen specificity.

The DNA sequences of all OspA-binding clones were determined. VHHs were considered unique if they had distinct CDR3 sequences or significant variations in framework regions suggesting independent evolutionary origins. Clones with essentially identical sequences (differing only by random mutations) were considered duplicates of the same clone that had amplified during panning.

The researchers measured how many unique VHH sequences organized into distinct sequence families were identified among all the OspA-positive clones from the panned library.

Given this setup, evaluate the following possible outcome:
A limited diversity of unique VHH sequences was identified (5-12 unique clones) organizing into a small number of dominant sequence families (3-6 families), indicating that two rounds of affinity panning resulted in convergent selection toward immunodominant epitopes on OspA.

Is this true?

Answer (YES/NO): NO